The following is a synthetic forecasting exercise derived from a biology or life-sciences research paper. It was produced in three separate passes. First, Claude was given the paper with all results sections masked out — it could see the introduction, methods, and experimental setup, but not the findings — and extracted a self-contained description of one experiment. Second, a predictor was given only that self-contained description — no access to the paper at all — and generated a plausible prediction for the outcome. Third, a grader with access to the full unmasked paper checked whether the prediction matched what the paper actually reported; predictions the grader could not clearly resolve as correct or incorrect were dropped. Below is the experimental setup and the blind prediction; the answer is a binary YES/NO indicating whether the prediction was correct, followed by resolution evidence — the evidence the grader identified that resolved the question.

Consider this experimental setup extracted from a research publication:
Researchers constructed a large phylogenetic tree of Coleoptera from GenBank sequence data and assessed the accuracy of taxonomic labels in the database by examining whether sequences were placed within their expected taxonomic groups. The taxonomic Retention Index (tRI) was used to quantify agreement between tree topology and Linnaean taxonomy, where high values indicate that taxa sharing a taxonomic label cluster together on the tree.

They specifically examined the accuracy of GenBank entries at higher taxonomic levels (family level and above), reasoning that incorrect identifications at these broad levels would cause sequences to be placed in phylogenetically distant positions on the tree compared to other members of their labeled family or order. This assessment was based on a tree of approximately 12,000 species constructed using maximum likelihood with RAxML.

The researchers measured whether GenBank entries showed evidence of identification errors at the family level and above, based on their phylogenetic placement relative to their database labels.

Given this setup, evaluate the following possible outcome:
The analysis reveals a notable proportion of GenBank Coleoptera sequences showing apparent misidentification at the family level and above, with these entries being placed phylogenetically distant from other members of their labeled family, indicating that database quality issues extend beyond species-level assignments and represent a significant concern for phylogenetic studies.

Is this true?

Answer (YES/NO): NO